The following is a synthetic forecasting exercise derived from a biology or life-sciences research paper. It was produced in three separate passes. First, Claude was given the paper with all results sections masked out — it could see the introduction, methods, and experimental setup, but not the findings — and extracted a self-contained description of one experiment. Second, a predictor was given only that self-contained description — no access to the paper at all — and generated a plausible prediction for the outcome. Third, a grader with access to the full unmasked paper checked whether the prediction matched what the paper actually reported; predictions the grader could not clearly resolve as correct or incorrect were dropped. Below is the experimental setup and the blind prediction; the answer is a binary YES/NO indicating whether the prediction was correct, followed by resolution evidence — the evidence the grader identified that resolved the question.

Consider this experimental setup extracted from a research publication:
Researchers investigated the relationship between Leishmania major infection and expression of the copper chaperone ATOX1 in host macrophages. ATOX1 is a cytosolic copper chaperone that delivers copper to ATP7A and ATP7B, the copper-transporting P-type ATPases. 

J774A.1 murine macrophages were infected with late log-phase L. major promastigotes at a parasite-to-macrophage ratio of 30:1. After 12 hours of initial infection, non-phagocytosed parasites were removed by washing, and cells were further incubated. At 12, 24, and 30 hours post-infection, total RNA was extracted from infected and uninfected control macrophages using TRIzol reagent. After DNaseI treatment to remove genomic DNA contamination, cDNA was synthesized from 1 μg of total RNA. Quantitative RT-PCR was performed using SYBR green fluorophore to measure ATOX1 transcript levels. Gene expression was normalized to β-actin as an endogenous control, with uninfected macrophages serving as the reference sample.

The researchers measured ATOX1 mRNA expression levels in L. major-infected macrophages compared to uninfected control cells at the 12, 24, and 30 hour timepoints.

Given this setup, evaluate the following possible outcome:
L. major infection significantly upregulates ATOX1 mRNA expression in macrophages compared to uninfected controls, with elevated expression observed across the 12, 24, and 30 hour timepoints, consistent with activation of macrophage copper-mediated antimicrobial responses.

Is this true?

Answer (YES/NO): NO